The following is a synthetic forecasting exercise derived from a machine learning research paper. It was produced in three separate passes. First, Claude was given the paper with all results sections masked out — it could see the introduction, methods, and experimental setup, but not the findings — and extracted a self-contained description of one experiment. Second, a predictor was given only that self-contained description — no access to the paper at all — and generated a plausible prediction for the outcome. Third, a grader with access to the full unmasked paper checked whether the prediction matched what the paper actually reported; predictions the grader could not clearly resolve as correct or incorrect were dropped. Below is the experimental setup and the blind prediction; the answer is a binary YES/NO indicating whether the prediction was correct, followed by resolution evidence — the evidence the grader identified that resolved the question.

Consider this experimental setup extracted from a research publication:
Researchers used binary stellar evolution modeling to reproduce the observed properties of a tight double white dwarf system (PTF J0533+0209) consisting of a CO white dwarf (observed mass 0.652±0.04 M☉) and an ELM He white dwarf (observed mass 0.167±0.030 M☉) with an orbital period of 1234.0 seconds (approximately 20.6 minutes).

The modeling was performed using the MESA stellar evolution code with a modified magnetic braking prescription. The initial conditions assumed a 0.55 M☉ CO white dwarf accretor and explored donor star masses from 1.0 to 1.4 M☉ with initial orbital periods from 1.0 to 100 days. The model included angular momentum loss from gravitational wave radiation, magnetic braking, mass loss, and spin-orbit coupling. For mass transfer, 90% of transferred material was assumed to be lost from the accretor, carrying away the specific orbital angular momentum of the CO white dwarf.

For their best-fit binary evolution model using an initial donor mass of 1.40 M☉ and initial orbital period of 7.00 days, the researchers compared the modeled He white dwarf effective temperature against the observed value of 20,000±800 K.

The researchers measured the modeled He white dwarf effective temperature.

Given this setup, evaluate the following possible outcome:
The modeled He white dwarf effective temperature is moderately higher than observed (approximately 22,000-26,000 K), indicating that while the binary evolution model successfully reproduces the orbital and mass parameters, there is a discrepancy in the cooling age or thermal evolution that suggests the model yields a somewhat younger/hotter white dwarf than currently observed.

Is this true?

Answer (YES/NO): NO